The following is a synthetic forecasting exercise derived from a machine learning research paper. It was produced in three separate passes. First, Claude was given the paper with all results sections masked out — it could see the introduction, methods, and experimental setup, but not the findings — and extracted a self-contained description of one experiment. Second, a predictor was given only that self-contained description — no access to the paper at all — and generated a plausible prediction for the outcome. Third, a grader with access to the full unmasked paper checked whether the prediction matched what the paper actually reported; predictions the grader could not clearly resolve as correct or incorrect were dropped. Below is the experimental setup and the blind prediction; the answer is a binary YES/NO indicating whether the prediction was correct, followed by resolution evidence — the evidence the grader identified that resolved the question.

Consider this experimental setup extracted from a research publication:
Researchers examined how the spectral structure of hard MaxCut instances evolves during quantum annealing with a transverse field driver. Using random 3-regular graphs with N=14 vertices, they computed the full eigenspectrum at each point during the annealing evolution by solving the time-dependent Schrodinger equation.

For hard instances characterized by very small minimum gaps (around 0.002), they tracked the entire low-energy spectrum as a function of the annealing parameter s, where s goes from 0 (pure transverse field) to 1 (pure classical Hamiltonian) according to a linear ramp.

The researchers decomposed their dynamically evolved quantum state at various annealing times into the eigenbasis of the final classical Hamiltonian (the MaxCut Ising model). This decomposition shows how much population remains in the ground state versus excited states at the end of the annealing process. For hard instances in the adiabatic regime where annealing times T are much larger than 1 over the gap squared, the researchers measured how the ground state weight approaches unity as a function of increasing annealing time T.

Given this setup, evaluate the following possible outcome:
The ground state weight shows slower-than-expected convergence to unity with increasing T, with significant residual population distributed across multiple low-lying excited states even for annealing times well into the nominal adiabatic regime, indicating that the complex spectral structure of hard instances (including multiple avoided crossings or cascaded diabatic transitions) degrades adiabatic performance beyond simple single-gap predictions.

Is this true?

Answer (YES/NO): NO